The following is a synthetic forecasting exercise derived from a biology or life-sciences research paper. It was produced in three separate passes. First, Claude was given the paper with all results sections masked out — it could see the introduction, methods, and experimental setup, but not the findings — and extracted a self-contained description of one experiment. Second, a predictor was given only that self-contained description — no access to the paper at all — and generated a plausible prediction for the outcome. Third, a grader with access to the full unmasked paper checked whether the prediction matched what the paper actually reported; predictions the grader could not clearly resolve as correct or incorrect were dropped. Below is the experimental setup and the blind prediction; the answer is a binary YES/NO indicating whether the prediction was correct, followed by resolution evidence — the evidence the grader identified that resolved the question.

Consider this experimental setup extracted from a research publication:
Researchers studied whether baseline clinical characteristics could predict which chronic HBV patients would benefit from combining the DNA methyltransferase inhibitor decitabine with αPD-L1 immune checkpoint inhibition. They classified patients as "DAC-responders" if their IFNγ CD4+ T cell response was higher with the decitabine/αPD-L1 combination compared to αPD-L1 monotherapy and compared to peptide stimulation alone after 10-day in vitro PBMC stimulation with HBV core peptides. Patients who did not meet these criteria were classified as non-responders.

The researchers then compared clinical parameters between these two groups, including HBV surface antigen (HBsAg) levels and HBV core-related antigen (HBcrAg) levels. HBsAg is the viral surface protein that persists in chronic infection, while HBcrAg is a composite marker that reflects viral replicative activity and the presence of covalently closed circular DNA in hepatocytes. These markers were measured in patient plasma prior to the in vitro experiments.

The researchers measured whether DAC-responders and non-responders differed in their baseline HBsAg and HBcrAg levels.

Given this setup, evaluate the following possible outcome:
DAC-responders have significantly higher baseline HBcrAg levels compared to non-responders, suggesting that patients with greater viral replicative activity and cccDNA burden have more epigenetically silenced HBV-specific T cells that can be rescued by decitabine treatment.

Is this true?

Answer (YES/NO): NO